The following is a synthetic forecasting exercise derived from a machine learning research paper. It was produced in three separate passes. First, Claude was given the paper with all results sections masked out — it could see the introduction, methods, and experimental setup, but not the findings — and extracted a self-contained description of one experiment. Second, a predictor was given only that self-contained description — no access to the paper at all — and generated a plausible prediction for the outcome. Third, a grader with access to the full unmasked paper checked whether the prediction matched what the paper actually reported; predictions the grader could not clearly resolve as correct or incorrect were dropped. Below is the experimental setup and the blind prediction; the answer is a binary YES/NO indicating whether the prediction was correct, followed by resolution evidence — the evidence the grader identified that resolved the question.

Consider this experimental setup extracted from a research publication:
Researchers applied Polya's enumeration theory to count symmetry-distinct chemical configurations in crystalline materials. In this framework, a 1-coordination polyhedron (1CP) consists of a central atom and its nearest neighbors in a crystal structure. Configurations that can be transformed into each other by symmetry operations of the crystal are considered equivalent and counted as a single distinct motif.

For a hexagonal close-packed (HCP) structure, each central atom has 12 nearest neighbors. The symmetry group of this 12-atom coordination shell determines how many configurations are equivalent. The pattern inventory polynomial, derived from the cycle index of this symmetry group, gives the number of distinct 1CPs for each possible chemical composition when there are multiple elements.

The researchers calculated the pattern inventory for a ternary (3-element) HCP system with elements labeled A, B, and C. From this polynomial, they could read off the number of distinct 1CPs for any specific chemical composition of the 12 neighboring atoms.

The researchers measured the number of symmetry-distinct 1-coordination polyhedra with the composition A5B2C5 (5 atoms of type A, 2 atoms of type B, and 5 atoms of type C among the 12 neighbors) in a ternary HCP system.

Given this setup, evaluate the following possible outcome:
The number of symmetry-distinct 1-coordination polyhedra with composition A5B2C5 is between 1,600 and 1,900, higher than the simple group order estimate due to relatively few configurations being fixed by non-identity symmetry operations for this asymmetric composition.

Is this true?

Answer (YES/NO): NO